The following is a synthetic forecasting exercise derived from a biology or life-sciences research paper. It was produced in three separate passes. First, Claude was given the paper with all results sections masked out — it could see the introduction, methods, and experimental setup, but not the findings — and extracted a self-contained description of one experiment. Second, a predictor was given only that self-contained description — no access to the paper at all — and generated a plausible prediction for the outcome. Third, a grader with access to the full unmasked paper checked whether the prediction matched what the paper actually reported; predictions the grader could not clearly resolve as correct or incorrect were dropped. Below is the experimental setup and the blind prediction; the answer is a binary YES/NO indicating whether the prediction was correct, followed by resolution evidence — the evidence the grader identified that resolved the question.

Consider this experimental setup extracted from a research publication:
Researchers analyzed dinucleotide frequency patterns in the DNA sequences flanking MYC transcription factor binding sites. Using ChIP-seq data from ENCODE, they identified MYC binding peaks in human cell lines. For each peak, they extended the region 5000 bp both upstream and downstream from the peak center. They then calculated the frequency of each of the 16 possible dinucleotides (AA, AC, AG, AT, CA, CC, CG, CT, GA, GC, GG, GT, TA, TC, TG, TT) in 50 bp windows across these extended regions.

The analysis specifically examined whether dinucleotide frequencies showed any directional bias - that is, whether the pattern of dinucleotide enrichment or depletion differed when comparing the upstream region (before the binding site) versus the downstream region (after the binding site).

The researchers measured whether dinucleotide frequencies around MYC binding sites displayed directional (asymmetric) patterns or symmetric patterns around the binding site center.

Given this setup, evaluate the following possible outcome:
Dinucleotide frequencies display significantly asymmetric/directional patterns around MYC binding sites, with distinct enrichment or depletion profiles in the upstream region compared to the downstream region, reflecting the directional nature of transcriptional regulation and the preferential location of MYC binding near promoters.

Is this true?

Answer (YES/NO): YES